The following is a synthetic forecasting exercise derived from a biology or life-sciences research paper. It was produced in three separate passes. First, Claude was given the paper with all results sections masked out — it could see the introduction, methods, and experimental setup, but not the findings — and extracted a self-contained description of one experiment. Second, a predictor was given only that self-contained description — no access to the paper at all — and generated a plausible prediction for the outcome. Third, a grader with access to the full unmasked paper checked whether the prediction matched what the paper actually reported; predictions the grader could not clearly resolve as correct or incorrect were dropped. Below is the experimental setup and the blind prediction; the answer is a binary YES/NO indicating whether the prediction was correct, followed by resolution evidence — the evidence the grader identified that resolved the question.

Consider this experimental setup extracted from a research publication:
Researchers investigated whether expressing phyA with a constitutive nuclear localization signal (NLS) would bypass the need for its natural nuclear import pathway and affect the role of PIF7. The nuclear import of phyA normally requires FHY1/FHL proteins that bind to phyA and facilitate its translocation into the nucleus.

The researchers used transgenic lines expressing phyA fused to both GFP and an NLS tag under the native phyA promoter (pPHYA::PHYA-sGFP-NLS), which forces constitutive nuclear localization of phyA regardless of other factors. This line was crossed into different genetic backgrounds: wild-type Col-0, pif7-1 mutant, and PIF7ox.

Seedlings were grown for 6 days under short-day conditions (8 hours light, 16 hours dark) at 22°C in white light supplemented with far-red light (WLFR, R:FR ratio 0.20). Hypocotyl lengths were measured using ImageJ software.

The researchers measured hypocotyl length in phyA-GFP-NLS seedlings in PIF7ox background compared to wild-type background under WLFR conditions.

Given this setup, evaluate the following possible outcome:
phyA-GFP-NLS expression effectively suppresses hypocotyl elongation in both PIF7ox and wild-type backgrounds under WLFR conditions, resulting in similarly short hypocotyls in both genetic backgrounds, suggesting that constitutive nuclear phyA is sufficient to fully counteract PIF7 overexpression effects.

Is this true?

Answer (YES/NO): YES